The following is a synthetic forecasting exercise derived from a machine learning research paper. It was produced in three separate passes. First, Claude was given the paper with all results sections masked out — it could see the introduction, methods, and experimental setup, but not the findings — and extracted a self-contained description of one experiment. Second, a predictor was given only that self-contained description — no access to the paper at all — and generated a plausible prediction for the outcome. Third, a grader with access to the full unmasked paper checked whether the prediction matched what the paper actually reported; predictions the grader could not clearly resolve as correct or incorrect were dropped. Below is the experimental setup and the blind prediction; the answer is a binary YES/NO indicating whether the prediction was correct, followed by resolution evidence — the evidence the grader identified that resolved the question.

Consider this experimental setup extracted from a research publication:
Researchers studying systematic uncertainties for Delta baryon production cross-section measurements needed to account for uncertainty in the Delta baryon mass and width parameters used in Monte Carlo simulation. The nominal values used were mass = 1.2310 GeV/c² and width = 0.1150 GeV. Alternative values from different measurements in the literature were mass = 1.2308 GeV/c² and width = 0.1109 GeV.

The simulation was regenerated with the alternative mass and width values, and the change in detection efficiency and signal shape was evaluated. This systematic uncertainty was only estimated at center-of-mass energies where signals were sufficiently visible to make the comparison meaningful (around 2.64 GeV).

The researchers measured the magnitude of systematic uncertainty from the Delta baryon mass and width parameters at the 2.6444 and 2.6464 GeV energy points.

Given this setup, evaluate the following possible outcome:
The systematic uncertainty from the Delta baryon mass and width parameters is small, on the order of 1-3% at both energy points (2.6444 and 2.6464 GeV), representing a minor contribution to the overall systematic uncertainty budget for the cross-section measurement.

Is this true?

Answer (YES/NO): NO